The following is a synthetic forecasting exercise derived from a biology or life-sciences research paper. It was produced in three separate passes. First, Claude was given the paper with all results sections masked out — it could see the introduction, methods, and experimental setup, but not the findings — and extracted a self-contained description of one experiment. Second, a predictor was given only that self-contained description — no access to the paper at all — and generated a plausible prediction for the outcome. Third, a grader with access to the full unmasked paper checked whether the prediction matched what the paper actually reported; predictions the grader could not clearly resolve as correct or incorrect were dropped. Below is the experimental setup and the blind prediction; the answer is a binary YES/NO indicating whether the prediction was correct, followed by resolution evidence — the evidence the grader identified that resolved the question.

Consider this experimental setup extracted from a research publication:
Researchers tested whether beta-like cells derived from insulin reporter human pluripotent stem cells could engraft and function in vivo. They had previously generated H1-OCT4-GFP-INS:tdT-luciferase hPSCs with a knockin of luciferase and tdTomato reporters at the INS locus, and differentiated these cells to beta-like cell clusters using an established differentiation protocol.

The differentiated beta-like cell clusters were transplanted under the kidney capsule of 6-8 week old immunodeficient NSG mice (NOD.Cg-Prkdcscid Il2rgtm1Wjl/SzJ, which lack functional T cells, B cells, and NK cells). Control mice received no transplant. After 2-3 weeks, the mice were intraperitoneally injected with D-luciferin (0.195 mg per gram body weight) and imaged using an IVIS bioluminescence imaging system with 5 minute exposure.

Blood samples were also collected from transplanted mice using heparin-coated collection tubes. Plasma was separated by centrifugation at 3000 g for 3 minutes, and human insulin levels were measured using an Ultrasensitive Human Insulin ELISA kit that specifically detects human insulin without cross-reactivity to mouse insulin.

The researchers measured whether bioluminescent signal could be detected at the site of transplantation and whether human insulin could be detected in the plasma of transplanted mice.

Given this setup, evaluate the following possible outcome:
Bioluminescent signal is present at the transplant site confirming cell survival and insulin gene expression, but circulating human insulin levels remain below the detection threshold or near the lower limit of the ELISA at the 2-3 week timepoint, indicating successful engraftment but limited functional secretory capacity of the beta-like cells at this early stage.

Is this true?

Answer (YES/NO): NO